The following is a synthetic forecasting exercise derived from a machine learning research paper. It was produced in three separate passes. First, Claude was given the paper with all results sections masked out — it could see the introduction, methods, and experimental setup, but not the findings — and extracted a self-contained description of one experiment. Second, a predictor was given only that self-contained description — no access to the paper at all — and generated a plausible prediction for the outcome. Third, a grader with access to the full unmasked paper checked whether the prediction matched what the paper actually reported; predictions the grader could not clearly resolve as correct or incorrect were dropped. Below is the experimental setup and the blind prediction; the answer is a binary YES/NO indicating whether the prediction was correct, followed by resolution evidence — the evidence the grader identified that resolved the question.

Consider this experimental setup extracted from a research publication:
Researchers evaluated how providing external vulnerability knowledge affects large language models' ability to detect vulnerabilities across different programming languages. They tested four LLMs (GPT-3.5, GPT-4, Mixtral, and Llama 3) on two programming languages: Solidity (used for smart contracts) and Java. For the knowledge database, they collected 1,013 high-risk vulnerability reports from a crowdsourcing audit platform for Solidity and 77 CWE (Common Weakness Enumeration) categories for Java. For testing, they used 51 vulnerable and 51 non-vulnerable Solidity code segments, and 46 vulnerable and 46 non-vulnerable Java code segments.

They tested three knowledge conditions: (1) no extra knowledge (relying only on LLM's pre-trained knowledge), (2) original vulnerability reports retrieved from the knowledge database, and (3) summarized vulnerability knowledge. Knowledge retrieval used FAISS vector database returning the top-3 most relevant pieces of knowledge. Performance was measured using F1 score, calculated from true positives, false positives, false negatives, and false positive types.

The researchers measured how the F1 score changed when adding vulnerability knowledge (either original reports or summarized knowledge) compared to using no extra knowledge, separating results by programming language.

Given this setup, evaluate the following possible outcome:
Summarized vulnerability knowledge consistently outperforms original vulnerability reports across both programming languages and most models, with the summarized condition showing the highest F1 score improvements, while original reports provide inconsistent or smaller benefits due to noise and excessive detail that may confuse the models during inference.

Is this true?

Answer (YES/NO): YES